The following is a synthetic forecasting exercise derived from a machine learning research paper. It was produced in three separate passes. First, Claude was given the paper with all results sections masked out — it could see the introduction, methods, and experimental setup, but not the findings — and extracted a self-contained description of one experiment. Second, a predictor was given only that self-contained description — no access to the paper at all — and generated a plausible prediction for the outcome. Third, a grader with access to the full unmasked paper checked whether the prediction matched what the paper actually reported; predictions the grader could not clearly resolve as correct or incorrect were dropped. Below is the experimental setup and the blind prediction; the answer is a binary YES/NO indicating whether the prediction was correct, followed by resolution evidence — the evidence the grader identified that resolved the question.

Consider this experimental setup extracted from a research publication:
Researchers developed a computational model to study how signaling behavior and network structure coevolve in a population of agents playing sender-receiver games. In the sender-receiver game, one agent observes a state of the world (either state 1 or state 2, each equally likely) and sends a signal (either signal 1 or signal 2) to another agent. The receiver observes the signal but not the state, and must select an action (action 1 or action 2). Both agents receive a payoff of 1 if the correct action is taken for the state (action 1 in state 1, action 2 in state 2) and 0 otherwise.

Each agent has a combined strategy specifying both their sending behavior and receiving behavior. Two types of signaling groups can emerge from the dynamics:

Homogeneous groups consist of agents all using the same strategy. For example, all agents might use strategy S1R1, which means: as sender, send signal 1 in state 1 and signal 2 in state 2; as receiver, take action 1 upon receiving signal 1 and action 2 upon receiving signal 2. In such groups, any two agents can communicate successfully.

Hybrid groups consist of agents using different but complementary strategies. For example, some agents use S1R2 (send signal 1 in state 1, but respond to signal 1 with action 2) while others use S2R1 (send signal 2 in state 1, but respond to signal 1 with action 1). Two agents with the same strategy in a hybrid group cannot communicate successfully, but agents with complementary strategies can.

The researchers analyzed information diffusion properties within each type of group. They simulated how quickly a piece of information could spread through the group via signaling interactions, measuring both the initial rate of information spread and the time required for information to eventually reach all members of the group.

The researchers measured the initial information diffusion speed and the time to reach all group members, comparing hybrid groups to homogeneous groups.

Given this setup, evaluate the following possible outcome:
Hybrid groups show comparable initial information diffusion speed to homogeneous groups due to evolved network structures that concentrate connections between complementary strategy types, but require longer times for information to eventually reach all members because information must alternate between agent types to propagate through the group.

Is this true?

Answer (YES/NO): NO